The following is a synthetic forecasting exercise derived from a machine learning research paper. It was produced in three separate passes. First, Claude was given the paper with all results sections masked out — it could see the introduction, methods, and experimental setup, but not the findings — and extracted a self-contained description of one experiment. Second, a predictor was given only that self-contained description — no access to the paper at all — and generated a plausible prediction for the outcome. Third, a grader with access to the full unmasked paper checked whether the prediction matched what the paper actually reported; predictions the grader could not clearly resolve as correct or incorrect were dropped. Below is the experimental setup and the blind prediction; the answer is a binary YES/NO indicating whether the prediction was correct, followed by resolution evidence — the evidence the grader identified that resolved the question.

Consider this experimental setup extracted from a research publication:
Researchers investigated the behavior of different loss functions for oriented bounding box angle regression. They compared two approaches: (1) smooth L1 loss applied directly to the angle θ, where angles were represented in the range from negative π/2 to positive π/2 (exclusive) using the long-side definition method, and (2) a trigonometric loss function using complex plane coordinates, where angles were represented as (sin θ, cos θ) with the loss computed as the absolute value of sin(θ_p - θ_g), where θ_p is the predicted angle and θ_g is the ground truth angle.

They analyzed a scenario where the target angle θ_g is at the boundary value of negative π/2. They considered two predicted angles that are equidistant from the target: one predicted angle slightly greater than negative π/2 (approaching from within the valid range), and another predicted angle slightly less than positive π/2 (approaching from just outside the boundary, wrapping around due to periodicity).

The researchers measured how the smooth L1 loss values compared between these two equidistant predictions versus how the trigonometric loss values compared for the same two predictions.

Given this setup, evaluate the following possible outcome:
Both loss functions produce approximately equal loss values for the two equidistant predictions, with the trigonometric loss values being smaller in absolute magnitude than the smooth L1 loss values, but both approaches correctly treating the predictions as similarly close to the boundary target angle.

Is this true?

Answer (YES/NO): NO